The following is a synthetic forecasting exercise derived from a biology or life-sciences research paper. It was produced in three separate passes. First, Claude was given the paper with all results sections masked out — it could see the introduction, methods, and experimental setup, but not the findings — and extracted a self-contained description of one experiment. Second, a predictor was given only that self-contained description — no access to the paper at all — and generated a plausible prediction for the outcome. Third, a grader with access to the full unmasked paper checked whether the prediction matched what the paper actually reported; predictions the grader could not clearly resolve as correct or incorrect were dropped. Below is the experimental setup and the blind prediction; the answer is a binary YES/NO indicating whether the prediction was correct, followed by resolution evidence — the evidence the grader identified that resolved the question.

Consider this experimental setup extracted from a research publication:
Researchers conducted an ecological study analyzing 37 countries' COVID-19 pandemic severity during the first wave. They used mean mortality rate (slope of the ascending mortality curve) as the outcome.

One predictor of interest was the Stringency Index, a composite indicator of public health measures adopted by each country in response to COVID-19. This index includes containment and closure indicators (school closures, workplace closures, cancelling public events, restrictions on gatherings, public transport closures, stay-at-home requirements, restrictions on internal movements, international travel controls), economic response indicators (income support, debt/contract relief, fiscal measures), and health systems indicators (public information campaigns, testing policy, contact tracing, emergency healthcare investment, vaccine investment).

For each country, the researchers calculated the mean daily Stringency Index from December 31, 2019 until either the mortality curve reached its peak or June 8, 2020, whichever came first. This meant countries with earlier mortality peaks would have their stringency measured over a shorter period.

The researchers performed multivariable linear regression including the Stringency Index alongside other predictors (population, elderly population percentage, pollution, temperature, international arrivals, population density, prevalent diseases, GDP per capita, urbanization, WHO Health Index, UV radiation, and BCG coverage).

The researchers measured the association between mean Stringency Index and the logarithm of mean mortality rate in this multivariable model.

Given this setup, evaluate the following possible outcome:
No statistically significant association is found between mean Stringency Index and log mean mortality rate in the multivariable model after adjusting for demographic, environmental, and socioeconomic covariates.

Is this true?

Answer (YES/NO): YES